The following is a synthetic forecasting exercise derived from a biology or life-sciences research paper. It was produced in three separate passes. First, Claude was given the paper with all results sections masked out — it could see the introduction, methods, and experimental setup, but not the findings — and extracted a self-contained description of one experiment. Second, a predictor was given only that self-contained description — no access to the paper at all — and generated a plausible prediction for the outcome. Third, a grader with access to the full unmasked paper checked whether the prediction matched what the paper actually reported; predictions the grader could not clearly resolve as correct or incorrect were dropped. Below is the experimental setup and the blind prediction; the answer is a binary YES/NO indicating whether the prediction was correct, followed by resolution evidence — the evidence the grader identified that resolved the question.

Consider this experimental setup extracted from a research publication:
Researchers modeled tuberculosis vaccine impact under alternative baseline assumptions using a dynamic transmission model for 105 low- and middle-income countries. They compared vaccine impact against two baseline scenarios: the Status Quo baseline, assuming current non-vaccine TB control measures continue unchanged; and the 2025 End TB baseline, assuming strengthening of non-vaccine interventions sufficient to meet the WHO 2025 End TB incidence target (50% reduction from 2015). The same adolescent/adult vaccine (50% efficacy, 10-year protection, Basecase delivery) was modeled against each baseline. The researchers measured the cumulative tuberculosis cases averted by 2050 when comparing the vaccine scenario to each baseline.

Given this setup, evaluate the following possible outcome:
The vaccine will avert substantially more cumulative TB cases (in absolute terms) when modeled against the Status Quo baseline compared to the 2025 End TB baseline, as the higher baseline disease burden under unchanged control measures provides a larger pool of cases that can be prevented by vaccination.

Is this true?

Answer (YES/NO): YES